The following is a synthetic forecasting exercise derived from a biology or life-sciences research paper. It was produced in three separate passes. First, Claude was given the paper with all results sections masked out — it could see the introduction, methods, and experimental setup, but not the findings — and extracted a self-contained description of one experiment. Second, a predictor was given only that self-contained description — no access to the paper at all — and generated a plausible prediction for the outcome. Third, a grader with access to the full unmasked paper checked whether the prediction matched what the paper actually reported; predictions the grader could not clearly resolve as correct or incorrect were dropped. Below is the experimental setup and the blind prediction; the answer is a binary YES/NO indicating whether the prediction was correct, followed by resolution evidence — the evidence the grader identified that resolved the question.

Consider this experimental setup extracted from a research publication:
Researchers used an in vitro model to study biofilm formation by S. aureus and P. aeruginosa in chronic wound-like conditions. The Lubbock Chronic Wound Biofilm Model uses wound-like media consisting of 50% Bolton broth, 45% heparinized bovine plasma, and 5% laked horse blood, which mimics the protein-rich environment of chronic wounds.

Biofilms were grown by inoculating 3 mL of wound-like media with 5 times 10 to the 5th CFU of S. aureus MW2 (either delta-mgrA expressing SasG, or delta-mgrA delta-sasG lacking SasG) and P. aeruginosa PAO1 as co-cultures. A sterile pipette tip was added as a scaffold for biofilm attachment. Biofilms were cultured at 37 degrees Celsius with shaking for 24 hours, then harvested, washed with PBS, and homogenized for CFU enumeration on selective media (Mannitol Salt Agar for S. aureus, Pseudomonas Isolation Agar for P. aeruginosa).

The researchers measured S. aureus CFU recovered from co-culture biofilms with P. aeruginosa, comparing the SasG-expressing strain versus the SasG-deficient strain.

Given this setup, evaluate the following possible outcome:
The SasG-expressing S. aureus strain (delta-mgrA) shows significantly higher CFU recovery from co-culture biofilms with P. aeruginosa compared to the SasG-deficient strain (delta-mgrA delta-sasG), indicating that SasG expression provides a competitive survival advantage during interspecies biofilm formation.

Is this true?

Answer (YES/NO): YES